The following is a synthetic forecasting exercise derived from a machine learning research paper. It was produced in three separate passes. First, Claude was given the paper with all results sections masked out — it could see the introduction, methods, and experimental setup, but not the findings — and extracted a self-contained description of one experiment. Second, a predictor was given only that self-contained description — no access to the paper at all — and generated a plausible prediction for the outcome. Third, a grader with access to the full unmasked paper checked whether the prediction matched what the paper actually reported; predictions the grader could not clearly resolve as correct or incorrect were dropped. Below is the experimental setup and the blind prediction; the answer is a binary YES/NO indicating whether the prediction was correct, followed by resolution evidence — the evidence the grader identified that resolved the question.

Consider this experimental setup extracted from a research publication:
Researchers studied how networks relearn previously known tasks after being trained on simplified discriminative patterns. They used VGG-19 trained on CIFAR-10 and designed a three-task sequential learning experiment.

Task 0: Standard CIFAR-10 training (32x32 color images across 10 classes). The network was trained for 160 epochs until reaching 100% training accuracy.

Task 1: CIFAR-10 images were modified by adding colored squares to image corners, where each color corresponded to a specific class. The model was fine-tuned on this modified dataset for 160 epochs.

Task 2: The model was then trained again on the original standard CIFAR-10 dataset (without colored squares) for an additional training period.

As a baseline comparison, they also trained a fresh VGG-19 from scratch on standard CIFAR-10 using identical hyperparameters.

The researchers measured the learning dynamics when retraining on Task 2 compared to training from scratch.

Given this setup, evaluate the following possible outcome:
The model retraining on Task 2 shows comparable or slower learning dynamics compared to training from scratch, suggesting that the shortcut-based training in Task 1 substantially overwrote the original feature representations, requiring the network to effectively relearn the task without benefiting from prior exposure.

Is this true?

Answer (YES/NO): YES